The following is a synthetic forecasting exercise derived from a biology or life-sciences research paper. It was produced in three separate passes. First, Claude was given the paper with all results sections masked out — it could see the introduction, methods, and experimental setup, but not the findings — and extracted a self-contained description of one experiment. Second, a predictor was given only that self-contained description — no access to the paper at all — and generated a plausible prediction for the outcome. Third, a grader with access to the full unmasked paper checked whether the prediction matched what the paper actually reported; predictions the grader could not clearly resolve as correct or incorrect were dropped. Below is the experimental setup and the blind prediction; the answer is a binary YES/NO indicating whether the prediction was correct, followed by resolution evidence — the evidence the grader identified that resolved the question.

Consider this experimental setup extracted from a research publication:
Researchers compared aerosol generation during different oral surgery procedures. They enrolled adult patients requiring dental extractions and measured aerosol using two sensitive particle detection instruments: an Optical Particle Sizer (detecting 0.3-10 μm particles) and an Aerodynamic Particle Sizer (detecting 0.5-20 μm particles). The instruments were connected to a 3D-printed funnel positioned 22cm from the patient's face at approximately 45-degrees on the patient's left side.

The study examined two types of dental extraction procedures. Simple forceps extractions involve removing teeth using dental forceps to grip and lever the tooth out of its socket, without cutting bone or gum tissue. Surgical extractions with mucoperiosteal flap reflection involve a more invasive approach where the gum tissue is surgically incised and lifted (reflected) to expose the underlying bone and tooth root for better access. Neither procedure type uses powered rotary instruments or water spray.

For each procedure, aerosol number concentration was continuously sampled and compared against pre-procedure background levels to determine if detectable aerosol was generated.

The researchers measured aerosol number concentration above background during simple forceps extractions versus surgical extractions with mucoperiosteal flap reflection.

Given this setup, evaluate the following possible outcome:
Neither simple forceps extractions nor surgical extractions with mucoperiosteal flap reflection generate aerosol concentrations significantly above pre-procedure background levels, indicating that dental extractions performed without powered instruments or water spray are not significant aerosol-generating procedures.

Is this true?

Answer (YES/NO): YES